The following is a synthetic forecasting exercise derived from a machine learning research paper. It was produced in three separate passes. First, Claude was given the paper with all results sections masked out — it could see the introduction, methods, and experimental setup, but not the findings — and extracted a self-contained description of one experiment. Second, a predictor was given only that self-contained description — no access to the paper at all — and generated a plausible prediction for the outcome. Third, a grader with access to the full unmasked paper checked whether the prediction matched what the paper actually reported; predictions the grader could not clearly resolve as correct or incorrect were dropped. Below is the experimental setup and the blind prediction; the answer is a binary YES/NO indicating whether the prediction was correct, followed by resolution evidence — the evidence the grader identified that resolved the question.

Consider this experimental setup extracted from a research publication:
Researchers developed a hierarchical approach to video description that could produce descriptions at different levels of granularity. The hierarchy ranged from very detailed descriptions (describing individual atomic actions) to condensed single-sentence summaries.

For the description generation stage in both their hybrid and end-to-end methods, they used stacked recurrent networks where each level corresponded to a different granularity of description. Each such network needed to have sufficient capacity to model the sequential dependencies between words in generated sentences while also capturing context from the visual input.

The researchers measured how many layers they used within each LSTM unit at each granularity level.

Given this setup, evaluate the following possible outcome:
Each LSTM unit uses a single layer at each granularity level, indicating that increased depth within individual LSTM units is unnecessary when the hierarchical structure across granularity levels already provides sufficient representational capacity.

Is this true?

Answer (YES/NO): NO